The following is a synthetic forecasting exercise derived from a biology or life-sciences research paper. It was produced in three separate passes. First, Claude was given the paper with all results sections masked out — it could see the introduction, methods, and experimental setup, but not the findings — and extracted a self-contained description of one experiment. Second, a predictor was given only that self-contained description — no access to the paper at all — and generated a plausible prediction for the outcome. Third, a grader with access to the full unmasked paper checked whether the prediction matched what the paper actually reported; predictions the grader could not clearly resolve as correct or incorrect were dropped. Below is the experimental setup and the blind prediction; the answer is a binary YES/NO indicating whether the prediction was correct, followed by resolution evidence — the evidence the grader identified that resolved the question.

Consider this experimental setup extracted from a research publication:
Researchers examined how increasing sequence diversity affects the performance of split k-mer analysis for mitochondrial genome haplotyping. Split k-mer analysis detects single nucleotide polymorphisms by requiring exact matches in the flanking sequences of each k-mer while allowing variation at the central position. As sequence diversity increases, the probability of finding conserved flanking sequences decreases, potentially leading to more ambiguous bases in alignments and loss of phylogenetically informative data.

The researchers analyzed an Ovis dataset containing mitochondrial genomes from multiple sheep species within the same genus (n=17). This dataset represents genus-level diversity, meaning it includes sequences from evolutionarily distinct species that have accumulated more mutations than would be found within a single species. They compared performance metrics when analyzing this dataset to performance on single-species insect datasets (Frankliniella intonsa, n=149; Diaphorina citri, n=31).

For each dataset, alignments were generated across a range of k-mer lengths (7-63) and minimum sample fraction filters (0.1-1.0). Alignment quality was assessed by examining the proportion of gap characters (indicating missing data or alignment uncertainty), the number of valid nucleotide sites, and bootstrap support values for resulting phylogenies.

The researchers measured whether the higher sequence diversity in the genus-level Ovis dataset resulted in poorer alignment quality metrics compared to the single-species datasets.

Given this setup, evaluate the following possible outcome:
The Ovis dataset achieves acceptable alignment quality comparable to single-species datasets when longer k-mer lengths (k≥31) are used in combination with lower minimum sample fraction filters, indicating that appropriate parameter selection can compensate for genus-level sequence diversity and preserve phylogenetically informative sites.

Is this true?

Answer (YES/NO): NO